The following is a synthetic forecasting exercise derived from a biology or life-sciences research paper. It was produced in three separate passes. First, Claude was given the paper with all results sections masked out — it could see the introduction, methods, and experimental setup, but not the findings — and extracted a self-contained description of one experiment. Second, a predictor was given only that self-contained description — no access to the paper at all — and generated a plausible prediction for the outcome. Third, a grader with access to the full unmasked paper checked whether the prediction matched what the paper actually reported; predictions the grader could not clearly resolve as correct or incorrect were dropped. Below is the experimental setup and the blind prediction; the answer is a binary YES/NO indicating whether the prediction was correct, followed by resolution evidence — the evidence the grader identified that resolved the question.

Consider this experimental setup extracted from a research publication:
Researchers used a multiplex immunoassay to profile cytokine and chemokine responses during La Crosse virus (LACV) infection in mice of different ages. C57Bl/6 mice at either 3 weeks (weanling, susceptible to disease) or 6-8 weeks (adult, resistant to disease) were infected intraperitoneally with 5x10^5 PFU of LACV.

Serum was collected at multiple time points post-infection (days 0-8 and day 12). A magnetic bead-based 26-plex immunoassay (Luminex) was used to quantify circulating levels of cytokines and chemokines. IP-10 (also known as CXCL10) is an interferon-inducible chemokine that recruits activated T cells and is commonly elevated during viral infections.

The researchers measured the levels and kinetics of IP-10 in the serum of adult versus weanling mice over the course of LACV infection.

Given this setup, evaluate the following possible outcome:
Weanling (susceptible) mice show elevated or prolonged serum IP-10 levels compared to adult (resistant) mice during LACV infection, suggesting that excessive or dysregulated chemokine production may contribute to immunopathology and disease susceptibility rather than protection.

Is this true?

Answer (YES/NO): YES